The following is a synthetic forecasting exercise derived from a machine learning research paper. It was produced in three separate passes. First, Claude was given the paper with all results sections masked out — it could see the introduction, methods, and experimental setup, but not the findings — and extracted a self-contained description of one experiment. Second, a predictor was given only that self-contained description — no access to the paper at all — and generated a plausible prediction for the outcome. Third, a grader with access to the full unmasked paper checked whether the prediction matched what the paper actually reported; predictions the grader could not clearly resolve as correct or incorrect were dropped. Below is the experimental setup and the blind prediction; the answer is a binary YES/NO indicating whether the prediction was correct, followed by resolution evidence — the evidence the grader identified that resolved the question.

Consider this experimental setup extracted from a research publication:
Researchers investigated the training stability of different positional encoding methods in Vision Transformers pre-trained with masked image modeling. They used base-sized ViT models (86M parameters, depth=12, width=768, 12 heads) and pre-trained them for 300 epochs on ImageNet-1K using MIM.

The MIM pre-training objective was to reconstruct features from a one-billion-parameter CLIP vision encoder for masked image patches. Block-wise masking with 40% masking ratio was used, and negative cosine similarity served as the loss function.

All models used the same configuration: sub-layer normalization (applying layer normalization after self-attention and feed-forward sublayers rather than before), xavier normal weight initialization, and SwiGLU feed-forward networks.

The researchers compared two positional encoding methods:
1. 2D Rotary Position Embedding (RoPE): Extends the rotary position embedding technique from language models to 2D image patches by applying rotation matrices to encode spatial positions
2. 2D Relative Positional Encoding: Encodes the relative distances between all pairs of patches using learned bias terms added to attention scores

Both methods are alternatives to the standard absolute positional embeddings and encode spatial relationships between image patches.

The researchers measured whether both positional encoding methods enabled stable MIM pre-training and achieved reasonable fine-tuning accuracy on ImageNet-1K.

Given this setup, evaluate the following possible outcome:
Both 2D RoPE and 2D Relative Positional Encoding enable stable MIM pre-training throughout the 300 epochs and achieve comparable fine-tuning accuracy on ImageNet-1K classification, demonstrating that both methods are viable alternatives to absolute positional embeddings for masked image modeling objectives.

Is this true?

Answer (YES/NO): NO